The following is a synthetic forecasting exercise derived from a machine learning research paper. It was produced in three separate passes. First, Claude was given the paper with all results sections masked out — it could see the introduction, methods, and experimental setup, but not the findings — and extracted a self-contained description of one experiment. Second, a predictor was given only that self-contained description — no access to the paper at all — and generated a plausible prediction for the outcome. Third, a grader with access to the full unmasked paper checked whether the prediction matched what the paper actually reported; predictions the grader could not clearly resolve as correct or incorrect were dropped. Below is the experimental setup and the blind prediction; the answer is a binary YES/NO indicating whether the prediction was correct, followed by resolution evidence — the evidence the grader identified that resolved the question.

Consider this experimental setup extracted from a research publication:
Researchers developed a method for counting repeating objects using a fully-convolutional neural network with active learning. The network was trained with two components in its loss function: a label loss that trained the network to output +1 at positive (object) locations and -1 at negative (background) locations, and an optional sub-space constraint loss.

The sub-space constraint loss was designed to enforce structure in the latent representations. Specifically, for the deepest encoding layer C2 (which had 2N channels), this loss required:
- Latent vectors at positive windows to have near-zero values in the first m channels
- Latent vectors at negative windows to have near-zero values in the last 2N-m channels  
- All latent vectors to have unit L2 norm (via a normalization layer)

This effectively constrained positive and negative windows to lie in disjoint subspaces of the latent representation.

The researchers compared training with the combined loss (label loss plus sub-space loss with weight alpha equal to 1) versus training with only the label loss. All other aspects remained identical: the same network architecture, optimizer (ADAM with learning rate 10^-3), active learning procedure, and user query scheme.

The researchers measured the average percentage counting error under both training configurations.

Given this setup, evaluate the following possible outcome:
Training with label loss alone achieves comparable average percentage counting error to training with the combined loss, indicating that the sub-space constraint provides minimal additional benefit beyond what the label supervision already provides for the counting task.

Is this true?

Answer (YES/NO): NO